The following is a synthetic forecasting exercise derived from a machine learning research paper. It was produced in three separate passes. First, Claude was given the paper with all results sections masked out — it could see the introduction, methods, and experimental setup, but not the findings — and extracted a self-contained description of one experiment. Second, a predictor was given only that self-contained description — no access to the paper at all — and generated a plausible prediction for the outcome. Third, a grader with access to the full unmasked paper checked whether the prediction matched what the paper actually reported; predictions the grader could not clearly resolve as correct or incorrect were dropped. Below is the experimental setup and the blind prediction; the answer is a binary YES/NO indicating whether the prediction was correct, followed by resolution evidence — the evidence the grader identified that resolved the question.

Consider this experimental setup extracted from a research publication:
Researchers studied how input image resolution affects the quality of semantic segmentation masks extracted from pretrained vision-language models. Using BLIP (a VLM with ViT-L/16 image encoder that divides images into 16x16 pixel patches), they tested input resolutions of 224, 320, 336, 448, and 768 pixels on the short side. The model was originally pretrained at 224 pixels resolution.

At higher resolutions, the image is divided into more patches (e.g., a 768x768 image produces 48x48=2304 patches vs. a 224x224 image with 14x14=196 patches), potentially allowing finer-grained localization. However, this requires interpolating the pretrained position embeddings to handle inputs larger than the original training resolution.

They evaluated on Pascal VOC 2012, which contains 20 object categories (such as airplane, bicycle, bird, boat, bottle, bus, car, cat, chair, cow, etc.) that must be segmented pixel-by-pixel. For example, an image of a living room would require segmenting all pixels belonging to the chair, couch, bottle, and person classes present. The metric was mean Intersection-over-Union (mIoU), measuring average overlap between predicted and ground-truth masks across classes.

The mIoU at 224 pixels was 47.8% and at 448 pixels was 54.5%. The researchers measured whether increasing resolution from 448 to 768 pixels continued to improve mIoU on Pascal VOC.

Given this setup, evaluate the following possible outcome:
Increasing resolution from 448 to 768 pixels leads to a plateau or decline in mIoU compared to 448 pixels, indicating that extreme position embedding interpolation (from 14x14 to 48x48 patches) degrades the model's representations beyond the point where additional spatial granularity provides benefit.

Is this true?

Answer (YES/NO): YES